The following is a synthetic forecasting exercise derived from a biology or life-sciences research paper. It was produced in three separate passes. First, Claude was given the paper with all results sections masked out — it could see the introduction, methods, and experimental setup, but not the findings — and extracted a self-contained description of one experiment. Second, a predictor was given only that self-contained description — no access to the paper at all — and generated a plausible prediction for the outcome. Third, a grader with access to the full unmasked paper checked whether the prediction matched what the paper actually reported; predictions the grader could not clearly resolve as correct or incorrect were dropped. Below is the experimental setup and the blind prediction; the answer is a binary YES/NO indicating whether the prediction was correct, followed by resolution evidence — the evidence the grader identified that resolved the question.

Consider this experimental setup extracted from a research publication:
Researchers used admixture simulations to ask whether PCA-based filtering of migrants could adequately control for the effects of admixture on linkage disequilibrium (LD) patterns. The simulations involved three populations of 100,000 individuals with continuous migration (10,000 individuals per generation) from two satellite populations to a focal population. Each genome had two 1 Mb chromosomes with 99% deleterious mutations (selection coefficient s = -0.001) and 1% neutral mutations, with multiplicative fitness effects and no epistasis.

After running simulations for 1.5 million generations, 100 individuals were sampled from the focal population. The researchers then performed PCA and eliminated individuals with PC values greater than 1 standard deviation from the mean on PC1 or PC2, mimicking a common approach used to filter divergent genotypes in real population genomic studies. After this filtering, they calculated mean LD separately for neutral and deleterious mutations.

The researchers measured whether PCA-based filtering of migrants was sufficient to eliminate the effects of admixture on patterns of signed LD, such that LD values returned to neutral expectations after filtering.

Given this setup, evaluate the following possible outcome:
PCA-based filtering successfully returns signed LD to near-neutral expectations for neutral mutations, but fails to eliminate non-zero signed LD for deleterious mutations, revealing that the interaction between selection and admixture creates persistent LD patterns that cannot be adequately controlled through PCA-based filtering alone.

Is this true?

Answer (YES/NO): NO